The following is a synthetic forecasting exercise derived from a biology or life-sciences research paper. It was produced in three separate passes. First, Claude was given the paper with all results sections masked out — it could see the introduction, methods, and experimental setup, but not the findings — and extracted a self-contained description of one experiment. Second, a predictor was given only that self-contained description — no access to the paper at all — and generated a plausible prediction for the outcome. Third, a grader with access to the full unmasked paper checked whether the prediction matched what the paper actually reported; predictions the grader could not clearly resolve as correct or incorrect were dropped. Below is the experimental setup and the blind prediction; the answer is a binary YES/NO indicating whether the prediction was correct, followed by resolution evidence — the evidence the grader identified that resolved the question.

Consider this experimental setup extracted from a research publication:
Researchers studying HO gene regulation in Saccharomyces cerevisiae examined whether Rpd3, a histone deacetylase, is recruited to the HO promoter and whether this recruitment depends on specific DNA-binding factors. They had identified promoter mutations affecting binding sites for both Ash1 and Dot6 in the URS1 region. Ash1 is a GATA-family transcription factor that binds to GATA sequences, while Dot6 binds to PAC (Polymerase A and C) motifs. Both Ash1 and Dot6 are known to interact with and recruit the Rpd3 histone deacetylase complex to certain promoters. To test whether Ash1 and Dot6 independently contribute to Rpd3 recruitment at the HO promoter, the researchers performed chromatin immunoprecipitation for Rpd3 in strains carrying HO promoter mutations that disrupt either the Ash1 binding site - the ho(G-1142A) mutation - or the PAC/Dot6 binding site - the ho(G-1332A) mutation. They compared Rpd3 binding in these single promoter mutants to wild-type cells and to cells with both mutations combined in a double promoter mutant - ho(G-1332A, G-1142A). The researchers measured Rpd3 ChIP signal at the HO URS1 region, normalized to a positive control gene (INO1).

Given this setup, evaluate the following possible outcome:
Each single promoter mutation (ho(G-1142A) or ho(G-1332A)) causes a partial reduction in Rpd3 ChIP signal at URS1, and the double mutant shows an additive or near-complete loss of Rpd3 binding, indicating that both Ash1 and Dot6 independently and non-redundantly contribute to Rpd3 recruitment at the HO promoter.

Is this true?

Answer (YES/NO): NO